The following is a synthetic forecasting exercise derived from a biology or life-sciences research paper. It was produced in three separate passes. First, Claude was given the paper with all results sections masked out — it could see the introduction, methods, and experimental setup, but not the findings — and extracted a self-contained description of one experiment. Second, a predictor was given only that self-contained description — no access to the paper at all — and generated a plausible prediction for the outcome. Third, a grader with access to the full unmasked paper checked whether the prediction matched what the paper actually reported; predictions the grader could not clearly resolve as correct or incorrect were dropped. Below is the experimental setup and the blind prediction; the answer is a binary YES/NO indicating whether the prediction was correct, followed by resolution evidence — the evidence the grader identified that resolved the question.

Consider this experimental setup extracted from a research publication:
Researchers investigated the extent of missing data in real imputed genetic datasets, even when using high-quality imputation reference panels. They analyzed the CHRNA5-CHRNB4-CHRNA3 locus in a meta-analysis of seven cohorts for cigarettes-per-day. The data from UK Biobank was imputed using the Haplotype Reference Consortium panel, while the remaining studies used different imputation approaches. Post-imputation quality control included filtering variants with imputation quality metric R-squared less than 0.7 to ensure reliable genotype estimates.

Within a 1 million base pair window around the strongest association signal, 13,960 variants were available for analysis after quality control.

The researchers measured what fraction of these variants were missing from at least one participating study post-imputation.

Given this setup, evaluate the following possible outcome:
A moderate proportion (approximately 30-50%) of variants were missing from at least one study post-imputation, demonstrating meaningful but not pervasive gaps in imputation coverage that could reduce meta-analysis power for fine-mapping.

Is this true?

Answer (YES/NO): NO